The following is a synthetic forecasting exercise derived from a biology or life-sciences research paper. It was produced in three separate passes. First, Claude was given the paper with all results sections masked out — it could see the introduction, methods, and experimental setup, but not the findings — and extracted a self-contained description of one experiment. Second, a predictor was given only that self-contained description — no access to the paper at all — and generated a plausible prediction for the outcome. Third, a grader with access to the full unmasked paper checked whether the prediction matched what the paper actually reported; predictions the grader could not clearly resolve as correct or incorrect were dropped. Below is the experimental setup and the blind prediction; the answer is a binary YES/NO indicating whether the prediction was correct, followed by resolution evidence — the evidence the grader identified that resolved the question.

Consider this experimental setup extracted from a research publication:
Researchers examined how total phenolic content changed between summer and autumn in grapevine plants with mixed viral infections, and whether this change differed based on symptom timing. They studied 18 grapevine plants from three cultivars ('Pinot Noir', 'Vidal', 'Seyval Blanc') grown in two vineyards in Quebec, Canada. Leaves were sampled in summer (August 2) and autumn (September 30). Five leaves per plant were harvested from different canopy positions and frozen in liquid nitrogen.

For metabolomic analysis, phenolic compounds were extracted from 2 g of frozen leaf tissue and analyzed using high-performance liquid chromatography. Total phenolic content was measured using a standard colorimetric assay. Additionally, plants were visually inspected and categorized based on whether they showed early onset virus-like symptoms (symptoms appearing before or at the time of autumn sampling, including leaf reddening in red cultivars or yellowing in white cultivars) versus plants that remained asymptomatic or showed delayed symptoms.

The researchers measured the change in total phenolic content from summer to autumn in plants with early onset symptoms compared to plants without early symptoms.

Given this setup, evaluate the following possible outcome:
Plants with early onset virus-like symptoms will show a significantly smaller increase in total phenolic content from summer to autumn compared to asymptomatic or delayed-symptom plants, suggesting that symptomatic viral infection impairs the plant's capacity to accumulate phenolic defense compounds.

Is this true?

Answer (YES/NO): YES